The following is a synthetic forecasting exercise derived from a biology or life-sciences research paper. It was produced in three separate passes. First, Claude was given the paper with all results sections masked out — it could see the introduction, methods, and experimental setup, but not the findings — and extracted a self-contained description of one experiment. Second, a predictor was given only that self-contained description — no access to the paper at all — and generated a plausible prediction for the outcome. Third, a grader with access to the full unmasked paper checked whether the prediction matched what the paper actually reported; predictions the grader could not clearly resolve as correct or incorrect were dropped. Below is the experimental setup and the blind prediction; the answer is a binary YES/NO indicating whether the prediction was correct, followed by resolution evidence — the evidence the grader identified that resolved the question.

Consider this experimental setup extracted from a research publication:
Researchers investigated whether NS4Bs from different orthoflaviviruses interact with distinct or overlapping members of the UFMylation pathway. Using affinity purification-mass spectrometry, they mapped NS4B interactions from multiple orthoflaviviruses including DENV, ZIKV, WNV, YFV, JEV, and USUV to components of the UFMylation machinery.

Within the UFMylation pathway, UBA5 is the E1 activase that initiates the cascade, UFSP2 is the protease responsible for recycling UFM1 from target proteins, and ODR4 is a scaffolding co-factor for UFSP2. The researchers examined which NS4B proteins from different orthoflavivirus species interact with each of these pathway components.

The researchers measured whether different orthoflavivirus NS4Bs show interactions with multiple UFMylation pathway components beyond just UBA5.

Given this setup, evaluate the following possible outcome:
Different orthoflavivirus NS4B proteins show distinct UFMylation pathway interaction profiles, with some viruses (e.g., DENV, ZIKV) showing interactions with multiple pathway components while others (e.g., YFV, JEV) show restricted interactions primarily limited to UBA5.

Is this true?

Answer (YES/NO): NO